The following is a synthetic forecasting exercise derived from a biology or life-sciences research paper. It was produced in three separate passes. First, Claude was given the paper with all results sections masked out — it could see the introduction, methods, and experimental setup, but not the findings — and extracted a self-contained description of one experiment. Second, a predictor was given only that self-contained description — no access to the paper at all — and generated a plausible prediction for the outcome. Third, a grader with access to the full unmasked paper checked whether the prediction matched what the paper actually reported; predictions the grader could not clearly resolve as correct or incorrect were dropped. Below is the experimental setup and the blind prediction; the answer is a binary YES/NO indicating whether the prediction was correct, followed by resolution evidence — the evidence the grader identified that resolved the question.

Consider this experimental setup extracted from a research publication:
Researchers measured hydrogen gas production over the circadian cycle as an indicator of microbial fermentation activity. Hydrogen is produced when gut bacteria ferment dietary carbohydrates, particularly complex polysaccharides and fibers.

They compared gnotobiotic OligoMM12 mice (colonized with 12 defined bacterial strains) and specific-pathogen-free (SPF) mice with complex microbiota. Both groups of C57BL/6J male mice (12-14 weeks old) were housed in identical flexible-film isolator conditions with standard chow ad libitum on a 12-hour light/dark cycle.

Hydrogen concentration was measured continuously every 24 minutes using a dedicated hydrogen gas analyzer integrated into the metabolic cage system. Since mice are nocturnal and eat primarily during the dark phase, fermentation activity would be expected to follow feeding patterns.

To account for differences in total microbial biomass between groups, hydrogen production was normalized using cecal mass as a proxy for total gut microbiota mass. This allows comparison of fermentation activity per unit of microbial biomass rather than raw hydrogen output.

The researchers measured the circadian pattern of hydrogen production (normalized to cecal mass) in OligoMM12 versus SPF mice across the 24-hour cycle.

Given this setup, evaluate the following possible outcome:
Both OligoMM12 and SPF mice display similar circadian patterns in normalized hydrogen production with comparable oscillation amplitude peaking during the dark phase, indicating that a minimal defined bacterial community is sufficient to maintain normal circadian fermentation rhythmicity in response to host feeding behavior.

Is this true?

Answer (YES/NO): NO